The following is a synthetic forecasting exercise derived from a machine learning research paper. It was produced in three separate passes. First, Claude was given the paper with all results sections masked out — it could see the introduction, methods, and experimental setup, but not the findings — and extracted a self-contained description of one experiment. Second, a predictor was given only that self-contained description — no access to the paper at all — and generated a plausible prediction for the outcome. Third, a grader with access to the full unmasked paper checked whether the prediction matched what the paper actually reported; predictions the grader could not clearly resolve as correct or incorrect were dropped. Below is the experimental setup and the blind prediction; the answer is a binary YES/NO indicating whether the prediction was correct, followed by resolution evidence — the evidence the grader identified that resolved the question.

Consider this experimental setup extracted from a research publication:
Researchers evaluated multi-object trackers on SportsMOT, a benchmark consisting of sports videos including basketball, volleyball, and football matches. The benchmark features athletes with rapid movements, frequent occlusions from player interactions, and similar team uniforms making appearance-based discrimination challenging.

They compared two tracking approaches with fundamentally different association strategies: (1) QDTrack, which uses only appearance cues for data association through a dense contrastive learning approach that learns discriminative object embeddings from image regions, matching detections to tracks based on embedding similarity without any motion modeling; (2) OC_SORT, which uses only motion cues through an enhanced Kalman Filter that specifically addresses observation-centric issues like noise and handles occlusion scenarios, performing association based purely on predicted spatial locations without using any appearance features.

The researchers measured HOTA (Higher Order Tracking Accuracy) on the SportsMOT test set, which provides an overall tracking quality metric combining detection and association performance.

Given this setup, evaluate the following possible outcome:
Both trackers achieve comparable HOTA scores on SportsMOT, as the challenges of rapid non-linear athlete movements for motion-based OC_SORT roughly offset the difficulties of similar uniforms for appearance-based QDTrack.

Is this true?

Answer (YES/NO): NO